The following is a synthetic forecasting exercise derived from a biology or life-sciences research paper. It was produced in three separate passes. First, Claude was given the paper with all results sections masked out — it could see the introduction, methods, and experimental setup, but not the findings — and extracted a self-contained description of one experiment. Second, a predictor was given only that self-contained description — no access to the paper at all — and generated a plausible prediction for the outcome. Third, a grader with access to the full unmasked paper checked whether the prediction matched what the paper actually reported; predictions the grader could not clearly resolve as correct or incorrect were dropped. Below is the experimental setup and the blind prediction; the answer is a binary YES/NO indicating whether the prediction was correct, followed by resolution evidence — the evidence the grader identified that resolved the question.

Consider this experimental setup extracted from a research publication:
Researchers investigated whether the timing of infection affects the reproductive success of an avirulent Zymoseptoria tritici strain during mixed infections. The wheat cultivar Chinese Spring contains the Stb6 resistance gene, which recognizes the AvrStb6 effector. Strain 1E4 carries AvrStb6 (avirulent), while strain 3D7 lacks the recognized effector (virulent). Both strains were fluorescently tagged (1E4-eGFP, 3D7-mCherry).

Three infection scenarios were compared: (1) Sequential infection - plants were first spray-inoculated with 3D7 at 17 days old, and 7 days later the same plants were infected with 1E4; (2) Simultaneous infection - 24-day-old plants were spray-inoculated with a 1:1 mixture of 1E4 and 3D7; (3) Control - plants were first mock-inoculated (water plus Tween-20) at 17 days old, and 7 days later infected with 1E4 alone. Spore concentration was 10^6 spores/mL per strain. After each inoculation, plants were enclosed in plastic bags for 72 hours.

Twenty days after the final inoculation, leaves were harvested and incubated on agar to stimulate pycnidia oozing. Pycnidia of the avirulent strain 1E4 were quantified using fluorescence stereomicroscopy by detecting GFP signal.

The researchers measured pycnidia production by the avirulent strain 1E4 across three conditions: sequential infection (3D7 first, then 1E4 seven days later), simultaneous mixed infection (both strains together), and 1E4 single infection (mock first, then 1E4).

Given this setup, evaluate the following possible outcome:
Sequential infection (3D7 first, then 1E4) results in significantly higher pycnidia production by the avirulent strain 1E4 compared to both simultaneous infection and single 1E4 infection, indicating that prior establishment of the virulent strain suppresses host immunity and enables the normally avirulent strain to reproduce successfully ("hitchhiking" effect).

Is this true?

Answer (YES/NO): NO